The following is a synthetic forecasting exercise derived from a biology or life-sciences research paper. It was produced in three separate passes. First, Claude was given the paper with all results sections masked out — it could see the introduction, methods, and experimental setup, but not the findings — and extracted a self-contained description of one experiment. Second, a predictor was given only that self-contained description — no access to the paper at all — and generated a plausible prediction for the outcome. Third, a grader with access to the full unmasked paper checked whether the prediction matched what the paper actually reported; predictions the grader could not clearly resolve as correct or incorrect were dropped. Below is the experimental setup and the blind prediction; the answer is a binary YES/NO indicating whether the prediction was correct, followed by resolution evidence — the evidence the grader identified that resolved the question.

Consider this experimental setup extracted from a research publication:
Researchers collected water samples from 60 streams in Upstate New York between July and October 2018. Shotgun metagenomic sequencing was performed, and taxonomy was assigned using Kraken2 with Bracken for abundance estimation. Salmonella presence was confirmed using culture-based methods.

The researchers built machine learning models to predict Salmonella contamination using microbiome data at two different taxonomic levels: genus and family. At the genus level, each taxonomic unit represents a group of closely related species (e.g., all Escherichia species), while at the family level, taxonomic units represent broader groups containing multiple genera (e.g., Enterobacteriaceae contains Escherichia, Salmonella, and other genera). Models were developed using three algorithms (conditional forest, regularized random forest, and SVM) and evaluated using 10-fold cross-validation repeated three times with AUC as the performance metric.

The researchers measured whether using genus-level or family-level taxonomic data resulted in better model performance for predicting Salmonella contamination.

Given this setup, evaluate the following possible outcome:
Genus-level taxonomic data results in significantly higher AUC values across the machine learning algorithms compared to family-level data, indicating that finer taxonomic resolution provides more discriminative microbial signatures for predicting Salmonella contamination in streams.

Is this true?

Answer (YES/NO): NO